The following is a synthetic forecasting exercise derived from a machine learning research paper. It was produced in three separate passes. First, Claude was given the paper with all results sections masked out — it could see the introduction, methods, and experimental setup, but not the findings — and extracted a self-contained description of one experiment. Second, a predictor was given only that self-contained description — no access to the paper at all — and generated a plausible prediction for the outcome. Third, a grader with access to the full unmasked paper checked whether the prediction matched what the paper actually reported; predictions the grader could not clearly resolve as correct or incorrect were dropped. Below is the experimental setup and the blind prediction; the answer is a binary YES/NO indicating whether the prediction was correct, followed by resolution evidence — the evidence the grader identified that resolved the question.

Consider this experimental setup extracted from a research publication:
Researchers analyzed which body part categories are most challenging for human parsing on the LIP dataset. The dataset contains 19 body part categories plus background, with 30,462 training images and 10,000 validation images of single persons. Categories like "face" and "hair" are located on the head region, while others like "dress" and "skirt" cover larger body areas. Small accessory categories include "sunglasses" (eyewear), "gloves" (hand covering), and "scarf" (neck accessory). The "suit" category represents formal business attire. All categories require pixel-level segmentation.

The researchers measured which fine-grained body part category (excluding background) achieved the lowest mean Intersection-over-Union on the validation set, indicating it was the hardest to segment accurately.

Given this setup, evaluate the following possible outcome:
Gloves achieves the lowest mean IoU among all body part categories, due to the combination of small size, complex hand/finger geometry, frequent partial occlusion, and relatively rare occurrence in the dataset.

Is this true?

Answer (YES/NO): NO